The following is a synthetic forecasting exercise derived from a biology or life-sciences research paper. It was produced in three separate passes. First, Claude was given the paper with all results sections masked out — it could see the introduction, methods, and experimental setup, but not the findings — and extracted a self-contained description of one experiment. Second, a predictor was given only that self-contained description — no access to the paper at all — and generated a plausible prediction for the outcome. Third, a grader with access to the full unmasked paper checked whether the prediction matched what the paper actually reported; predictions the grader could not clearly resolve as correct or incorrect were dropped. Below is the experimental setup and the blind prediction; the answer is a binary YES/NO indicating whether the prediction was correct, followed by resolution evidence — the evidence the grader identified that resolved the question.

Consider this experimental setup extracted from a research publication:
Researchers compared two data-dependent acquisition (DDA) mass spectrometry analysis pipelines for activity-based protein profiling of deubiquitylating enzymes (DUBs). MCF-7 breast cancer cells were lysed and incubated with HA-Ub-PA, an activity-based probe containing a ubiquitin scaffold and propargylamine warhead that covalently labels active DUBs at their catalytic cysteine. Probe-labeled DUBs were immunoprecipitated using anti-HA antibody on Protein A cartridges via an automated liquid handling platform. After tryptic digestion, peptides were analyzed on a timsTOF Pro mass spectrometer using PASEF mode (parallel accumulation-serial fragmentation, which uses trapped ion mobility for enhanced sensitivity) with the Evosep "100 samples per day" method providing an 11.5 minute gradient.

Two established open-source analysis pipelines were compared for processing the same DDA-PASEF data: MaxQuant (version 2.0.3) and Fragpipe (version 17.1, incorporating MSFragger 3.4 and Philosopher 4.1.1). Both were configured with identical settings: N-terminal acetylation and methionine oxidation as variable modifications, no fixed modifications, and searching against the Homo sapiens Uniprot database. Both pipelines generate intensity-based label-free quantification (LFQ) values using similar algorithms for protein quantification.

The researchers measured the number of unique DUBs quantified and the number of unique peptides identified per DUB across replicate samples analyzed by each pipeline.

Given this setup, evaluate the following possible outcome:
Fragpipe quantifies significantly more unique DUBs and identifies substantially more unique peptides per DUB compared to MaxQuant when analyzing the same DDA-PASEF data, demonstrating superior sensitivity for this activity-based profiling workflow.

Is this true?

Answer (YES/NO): NO